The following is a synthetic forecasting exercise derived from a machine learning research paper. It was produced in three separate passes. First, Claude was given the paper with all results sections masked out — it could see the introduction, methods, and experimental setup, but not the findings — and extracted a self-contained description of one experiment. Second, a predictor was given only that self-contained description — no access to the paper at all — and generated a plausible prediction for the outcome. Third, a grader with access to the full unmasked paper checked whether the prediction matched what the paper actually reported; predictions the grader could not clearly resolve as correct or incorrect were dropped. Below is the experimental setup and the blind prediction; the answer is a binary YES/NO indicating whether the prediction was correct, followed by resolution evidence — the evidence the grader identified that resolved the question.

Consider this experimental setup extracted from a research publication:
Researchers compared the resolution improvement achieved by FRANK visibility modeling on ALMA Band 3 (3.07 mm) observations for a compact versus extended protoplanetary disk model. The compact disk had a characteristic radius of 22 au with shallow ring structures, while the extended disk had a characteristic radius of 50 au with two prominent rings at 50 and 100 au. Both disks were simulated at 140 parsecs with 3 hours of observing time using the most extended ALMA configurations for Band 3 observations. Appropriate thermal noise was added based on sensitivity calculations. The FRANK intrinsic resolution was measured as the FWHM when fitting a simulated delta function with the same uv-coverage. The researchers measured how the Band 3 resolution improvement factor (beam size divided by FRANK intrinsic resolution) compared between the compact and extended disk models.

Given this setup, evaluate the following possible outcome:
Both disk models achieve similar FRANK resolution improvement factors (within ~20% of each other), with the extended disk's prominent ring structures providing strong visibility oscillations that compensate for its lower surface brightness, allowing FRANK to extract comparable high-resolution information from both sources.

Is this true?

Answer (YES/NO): YES